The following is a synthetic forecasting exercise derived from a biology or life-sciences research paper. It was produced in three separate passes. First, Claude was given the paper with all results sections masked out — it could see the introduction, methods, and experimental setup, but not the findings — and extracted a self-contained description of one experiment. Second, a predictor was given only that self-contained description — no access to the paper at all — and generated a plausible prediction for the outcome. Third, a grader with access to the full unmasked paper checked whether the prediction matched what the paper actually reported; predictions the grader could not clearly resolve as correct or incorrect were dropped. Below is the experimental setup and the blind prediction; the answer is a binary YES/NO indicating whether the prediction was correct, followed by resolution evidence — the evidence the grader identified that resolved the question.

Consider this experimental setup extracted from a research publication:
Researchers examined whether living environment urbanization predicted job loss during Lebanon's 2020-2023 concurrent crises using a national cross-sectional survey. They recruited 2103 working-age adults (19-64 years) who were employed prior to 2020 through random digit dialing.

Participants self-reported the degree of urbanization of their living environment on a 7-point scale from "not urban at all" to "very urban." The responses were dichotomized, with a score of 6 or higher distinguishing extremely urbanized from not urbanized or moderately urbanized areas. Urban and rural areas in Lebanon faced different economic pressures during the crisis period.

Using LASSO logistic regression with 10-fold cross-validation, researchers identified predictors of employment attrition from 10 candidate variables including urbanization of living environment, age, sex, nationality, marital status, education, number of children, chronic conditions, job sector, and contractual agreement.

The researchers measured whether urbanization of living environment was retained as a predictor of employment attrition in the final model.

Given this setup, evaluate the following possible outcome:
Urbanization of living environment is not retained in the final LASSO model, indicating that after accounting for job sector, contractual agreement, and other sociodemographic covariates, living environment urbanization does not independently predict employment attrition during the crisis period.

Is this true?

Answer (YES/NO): NO